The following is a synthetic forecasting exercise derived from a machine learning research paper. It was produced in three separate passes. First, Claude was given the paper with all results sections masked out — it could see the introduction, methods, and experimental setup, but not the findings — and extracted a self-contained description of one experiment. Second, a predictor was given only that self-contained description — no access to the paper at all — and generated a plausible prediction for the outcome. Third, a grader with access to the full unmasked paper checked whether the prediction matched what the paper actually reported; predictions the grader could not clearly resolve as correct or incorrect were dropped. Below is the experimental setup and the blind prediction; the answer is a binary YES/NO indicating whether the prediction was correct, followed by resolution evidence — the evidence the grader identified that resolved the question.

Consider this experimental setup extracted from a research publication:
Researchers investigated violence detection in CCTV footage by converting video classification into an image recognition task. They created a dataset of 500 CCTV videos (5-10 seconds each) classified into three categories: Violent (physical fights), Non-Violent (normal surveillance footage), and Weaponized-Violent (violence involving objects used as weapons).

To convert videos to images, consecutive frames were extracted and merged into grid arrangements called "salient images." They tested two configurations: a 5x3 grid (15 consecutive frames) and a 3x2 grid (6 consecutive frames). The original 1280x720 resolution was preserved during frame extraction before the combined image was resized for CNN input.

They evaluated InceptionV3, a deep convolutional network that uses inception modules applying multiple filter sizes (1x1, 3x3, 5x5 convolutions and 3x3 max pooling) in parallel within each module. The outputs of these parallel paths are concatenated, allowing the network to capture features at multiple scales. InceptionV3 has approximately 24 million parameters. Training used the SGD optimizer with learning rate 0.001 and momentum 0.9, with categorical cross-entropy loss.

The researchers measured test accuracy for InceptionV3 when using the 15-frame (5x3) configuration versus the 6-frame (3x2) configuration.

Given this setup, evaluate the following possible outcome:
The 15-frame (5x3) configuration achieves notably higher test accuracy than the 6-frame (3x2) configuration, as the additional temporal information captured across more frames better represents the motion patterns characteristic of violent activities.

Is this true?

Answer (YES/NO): NO